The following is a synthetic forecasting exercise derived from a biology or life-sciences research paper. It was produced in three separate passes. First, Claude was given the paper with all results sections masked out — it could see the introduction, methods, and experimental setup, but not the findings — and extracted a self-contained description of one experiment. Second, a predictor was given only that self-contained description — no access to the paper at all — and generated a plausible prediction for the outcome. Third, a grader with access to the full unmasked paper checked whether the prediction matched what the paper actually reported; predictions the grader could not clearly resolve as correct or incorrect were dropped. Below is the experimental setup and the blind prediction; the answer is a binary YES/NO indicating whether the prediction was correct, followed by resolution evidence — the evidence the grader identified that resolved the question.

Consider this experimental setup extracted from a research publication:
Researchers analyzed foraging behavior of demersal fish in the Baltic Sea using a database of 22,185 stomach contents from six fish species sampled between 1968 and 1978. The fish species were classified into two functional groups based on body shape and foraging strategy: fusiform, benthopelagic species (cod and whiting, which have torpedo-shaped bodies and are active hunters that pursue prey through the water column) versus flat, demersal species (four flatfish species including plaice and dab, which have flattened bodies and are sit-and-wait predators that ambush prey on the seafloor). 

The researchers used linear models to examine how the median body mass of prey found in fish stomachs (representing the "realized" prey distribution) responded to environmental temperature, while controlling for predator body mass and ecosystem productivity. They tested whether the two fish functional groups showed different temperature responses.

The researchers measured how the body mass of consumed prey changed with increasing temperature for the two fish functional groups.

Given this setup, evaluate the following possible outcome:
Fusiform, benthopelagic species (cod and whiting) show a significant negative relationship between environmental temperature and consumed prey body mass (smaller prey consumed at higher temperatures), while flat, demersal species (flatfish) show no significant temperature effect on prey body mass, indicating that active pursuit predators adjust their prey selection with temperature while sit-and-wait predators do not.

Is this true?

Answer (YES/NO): NO